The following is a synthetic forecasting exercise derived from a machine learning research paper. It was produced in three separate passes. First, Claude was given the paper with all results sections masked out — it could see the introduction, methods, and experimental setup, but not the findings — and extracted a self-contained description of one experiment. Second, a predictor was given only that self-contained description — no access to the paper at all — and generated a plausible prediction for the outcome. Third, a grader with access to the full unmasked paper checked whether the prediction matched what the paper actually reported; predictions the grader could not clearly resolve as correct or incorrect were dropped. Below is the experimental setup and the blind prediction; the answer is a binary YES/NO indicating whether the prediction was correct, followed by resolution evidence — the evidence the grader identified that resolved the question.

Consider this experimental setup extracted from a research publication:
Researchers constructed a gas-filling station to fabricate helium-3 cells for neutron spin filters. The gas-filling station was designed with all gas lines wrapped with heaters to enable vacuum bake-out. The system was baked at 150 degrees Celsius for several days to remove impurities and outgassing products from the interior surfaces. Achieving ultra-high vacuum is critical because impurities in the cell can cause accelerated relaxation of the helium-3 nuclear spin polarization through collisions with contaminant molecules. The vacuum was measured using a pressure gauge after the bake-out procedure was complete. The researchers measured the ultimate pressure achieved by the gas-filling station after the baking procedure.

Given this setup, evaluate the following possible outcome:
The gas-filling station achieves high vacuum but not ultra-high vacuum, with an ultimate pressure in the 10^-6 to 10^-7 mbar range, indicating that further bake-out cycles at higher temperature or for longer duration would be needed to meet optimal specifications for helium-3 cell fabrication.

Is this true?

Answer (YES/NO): NO